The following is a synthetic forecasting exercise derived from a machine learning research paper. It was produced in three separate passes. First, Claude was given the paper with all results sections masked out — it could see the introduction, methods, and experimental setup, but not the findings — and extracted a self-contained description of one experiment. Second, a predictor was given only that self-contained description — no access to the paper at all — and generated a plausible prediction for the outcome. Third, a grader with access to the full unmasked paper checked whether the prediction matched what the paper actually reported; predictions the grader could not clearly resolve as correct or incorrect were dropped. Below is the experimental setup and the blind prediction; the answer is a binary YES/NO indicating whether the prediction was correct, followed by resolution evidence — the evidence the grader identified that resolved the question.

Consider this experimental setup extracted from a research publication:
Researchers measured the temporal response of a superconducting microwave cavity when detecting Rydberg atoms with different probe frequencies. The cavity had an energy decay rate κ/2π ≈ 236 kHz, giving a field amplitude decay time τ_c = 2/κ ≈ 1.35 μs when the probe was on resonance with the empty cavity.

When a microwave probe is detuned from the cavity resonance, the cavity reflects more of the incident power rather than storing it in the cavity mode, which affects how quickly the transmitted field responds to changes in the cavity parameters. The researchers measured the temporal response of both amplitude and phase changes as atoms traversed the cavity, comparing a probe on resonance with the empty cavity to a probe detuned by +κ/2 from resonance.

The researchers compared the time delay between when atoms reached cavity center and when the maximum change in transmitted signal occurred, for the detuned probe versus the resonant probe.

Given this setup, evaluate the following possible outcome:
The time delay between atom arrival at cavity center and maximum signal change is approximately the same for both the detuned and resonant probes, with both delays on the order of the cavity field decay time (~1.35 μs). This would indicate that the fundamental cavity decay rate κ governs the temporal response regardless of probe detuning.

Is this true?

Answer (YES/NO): NO